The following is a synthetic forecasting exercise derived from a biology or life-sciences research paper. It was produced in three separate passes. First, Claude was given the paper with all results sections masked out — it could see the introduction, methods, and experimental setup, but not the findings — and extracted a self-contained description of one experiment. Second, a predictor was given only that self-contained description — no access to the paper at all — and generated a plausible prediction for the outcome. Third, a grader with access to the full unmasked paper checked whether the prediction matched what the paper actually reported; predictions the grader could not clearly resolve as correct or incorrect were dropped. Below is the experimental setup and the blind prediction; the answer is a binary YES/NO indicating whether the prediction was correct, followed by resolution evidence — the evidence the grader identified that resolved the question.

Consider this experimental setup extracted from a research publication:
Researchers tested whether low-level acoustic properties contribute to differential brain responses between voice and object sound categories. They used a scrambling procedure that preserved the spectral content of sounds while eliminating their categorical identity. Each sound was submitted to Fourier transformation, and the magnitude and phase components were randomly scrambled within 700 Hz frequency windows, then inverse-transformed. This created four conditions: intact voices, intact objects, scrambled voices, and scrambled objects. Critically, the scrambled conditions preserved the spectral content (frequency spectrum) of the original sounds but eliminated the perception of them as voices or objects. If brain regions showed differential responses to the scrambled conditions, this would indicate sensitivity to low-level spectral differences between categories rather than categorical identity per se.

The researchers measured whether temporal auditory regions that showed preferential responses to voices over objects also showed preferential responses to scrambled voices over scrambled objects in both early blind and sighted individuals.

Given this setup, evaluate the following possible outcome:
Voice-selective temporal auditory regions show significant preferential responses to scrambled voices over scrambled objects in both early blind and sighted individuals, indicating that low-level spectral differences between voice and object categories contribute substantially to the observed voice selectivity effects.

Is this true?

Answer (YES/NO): YES